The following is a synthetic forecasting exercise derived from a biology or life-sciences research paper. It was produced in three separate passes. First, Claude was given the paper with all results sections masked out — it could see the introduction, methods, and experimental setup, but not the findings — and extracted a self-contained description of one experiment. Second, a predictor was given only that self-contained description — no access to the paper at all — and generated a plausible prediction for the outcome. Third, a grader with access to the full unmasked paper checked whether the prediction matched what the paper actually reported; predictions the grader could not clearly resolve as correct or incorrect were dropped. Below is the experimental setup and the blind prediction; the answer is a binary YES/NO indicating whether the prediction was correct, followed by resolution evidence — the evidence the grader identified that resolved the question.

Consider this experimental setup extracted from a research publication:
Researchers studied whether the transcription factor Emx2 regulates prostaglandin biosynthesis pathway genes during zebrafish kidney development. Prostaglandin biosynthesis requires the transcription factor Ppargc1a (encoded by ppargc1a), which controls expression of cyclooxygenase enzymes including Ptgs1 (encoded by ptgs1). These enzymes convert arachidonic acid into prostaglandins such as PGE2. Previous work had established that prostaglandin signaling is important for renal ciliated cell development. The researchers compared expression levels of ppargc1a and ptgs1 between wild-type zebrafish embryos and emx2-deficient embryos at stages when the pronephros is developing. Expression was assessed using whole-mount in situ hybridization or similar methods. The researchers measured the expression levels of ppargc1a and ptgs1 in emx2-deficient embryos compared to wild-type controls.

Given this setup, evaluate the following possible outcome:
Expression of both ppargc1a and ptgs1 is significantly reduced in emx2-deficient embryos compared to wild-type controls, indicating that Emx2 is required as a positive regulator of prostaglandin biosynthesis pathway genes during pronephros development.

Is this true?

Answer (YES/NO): YES